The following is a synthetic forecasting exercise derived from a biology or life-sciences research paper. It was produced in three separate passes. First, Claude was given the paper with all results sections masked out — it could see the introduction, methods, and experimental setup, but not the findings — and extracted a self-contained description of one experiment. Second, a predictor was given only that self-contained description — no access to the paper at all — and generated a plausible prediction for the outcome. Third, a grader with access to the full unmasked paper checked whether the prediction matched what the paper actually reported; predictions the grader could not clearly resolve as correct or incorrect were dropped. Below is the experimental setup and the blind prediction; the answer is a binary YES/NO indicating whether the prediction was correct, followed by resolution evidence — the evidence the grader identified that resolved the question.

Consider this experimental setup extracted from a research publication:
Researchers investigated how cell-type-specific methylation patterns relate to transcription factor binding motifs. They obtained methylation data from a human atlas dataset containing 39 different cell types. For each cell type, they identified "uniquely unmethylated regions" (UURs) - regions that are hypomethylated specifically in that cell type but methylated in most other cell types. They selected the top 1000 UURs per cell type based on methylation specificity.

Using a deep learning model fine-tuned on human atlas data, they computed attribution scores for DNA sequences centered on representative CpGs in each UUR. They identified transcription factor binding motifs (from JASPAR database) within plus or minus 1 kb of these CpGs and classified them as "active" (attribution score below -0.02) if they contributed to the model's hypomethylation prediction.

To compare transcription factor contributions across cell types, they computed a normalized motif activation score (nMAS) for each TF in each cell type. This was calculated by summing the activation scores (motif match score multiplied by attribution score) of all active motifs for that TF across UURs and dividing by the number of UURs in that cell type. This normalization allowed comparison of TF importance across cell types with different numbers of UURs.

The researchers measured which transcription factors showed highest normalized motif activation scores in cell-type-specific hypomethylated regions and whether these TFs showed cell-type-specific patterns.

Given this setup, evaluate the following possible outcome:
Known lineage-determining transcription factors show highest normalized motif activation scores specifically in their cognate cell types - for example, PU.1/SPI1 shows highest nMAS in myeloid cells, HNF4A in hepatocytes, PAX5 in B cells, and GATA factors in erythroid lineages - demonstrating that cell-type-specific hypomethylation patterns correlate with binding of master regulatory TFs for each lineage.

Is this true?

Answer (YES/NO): NO